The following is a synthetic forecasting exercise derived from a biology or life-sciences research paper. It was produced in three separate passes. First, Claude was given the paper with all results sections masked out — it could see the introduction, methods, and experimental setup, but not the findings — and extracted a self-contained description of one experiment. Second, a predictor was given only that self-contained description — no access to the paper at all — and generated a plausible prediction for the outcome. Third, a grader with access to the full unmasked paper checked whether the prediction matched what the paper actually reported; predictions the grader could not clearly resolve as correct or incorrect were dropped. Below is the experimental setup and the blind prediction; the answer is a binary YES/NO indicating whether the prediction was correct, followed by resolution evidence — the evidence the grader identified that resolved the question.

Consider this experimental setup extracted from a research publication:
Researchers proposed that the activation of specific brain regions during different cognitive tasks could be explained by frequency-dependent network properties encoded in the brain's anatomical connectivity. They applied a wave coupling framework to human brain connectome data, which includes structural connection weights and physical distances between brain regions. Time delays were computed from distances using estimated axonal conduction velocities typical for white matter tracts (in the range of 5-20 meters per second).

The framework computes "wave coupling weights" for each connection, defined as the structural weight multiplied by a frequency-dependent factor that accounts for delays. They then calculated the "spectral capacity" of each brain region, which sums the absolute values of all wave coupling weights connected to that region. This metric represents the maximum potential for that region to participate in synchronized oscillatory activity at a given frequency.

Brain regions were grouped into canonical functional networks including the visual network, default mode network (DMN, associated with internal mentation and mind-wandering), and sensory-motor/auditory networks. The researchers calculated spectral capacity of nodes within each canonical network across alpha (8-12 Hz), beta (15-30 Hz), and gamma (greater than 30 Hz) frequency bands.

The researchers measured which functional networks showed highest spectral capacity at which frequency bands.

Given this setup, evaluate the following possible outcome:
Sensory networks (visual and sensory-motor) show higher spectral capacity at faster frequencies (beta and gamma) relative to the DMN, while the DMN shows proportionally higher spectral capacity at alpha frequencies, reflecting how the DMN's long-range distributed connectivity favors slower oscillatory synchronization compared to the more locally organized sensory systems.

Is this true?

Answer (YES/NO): NO